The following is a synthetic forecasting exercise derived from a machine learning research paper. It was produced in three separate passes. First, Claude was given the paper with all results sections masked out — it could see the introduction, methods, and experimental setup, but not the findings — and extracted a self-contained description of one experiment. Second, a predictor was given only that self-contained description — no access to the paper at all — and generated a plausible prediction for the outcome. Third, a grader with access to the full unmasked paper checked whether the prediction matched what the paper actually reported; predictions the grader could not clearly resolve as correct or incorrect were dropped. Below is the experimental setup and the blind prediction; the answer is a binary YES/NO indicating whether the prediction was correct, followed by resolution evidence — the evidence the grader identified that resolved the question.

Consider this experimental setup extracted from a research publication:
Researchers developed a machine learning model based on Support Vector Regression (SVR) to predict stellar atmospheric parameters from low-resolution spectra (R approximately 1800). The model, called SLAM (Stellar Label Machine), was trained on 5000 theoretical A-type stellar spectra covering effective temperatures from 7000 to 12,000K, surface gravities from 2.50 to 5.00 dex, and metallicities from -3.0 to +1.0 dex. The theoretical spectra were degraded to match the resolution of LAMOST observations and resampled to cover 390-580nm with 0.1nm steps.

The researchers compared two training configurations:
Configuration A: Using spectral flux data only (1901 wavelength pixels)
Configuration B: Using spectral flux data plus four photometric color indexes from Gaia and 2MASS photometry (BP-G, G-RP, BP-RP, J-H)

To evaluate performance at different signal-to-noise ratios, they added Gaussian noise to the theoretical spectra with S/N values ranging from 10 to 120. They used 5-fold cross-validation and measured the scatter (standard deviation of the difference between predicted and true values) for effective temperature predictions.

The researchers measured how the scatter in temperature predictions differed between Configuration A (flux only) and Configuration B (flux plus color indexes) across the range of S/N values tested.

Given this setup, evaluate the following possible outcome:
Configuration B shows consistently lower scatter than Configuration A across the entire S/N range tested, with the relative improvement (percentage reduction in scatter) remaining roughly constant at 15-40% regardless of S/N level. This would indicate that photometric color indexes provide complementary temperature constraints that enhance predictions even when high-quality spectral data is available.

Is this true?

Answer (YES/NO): NO